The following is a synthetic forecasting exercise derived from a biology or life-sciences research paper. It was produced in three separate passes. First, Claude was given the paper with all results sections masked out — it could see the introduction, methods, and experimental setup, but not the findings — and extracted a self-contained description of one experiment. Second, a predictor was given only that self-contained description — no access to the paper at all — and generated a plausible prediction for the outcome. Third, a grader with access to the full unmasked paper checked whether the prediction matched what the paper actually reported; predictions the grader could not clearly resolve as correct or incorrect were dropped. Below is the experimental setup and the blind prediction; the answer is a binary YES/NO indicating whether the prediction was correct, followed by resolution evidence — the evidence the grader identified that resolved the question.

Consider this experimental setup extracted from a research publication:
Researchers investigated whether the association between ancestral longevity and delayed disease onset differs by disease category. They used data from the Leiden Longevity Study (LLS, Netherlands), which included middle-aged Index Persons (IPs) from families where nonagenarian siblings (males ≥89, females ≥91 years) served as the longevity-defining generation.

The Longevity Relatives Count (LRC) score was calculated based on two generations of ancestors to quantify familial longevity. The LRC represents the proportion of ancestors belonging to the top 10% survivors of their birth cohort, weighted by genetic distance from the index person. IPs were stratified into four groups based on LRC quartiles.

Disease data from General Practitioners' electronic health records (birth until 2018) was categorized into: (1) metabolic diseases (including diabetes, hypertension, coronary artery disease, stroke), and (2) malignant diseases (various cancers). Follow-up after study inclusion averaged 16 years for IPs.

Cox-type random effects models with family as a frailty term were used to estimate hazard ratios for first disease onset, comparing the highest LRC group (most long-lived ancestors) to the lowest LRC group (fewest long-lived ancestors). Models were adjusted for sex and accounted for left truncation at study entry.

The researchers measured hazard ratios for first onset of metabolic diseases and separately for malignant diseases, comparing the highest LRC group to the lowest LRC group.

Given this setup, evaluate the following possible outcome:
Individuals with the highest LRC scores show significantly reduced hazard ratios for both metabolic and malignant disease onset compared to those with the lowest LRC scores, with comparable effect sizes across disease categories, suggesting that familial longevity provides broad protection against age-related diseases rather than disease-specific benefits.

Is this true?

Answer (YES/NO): NO